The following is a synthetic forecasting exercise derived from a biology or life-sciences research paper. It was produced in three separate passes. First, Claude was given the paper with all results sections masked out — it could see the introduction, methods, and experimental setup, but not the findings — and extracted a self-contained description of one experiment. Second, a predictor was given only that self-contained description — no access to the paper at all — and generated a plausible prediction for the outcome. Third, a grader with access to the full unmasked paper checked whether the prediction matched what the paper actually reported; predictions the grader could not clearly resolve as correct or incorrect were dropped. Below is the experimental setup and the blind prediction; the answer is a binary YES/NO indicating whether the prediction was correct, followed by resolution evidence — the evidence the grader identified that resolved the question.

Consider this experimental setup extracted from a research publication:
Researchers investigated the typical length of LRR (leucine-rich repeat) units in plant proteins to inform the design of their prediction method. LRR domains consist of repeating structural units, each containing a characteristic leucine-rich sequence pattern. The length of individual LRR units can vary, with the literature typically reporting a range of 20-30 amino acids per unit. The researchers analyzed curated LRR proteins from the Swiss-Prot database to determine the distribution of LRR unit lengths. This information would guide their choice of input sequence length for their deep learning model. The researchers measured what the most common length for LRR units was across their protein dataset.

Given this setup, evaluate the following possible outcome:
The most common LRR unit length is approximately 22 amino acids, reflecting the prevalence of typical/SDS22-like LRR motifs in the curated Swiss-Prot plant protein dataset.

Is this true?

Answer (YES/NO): NO